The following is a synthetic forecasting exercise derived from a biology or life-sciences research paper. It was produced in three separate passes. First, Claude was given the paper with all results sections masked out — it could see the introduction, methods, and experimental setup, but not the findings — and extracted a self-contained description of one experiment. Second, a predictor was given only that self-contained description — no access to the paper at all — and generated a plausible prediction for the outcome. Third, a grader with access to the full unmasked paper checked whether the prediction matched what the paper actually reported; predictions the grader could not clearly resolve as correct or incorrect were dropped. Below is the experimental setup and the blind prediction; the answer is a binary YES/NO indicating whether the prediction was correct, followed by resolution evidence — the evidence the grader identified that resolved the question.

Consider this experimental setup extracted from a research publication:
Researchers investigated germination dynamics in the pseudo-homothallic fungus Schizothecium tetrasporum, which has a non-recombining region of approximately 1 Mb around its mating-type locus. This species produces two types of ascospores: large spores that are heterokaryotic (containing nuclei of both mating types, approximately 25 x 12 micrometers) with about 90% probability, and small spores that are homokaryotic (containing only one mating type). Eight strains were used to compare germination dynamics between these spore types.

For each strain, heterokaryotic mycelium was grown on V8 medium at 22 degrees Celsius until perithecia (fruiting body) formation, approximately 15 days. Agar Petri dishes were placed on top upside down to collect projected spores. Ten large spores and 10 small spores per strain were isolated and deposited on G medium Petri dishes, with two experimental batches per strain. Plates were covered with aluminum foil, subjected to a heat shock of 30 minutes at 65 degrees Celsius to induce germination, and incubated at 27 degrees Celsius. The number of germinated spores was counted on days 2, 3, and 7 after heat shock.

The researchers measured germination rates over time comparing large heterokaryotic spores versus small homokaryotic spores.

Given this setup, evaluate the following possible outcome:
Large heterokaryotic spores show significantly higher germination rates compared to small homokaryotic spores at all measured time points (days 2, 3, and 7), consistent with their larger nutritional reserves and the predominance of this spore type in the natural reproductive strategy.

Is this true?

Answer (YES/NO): NO